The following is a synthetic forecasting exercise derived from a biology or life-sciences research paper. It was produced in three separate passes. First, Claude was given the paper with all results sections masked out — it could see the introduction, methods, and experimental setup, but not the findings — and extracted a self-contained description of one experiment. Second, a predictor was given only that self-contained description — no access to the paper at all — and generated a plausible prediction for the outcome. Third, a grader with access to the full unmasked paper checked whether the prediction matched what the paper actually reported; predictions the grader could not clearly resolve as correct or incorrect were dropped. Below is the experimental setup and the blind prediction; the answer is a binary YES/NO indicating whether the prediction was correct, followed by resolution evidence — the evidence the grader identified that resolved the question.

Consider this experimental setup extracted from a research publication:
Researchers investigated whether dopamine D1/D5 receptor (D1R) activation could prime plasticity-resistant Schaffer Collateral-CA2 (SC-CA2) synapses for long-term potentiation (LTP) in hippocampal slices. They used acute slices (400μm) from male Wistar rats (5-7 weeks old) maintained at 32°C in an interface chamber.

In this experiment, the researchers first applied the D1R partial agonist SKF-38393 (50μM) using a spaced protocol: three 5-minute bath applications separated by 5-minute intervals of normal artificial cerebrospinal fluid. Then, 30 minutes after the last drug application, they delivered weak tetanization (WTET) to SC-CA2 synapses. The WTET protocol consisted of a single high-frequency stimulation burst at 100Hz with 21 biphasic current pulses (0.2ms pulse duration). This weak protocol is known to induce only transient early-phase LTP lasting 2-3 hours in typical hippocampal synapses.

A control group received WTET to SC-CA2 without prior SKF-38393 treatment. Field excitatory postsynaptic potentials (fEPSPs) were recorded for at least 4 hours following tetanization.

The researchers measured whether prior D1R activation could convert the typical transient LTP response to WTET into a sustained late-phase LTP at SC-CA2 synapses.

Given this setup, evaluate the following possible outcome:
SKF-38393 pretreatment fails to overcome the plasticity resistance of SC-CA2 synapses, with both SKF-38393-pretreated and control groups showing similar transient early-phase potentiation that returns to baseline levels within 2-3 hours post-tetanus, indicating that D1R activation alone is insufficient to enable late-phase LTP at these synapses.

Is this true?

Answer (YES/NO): NO